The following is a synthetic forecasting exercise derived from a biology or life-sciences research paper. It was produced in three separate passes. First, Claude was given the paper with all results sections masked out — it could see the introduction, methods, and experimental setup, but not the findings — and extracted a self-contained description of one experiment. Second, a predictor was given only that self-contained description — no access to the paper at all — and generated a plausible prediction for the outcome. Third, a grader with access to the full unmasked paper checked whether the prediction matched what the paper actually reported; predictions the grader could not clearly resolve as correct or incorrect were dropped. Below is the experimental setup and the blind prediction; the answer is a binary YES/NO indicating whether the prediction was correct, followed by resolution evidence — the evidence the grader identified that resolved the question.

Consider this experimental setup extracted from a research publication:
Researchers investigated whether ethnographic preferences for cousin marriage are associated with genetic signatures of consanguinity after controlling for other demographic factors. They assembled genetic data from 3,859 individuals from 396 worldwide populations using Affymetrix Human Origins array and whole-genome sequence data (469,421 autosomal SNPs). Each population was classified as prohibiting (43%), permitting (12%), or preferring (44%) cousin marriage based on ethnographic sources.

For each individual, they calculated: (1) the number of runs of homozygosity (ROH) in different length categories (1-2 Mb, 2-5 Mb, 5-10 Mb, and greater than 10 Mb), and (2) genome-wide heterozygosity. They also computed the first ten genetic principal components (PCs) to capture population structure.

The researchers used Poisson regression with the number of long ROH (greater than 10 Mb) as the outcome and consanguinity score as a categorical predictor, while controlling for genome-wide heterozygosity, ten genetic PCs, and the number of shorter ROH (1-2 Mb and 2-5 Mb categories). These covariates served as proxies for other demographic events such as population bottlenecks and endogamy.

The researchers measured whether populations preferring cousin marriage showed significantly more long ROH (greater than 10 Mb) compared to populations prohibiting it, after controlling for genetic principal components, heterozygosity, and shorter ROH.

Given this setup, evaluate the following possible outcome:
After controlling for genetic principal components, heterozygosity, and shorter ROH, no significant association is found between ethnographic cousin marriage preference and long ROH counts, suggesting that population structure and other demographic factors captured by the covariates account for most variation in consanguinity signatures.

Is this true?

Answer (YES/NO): NO